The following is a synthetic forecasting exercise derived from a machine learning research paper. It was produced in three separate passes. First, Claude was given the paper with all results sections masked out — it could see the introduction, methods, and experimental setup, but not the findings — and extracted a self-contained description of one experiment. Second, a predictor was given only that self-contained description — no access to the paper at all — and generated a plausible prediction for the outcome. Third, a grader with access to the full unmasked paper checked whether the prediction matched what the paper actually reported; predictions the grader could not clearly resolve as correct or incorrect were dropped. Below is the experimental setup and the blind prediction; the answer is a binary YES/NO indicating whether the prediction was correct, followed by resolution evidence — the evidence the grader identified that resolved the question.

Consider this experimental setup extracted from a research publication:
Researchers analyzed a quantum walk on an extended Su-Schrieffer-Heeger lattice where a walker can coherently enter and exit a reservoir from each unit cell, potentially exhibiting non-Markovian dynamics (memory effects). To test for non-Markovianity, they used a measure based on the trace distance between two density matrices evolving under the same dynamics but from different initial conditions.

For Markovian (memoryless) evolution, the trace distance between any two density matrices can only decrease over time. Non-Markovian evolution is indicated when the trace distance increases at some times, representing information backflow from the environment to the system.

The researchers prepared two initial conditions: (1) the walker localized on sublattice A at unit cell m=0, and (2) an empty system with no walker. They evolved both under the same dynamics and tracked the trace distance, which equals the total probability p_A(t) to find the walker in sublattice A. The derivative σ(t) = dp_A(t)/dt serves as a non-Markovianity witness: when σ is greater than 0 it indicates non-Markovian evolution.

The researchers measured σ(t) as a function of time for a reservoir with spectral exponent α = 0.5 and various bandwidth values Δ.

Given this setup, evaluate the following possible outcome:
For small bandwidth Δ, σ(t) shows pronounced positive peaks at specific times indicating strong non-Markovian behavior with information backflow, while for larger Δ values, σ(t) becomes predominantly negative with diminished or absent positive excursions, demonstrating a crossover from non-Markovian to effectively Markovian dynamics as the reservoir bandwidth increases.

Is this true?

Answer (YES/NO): YES